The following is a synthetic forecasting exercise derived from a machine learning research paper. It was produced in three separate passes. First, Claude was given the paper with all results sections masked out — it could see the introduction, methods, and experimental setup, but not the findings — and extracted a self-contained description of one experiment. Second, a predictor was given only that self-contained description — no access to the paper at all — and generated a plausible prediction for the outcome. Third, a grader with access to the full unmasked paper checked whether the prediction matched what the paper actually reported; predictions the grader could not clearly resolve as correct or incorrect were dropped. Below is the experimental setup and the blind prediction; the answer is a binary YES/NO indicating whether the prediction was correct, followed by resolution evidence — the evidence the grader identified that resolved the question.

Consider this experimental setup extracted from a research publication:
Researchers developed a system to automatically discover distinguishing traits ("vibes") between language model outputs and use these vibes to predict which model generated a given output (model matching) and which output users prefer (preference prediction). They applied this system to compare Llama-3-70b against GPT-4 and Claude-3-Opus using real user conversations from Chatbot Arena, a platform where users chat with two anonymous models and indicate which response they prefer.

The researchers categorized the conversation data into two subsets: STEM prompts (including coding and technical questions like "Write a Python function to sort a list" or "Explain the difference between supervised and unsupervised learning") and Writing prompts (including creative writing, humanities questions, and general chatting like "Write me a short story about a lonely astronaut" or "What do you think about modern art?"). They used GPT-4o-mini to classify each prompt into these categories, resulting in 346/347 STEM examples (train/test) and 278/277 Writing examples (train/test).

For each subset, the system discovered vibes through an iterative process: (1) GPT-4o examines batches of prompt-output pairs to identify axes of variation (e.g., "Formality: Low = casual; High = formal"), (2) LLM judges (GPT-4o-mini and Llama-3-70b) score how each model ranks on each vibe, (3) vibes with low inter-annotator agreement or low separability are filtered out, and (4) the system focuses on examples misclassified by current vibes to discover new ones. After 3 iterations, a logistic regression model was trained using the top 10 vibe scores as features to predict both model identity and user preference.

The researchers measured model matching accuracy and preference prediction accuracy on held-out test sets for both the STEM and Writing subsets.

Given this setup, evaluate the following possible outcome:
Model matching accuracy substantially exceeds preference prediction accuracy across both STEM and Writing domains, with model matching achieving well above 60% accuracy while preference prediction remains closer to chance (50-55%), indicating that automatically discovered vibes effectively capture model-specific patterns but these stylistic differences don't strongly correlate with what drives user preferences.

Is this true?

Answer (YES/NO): NO